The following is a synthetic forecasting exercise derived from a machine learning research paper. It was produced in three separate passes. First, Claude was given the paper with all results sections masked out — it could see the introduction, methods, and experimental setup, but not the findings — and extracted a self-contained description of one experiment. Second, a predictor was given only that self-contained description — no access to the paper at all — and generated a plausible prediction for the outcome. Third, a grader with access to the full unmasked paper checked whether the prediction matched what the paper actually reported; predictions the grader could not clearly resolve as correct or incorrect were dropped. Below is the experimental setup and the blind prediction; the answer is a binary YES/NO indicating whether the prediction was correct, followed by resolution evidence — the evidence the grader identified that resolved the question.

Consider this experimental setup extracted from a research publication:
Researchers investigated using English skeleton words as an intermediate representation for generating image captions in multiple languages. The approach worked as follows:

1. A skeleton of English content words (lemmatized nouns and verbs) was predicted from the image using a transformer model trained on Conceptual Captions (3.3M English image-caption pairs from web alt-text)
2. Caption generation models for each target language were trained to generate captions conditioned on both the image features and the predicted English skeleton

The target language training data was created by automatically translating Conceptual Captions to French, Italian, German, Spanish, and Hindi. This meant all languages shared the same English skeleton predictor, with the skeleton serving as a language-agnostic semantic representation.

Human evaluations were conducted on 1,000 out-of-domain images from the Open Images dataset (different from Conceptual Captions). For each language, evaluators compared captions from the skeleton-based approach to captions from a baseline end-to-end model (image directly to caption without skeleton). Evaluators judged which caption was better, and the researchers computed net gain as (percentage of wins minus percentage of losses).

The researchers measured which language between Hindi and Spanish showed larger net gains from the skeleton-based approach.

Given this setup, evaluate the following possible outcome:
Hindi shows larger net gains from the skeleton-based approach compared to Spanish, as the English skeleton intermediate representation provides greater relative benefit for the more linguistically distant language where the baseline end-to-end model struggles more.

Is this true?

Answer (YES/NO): YES